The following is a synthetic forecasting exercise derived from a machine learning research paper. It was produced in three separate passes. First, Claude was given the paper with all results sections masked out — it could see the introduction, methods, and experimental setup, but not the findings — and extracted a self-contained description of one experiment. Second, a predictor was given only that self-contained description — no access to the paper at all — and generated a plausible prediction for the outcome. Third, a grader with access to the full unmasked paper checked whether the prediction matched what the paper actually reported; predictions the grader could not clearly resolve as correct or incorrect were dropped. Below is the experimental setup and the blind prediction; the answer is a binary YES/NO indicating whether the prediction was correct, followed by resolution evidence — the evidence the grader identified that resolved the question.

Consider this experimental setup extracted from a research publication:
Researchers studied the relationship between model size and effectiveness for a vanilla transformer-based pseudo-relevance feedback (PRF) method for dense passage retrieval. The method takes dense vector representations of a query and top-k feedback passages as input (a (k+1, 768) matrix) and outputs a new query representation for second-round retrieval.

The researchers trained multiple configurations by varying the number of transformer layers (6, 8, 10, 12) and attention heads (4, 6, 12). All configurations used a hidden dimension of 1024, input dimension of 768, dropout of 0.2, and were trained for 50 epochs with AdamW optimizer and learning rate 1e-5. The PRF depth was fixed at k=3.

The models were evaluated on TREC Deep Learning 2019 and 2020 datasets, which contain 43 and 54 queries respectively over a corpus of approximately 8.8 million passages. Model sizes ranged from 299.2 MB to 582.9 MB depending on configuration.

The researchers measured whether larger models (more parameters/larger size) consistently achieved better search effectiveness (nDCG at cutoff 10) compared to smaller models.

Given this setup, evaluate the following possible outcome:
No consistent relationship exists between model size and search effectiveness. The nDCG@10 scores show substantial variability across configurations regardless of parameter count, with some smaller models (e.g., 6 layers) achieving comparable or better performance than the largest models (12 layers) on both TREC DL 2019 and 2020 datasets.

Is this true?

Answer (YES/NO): NO